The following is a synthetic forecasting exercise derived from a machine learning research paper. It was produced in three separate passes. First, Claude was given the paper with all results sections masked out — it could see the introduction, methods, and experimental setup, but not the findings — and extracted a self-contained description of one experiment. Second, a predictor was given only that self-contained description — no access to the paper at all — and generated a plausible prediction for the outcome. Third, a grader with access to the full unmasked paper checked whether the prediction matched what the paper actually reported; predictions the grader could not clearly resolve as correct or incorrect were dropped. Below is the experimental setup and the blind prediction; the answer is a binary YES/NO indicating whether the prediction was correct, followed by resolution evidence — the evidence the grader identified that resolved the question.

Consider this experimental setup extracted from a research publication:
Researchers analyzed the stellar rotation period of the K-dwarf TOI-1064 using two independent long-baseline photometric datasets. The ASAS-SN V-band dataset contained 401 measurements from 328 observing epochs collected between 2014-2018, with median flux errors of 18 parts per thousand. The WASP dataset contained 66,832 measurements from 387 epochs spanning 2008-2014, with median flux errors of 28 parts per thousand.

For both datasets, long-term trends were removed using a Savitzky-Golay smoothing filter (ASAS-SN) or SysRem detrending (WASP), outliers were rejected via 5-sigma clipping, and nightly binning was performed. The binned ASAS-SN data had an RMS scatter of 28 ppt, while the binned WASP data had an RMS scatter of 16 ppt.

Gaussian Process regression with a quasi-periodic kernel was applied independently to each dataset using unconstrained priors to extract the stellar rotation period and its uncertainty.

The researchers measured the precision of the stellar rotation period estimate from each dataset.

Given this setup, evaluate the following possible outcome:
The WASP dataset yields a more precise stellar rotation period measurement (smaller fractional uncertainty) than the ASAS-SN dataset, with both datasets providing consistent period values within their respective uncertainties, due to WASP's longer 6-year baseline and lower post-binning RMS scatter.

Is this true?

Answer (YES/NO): YES